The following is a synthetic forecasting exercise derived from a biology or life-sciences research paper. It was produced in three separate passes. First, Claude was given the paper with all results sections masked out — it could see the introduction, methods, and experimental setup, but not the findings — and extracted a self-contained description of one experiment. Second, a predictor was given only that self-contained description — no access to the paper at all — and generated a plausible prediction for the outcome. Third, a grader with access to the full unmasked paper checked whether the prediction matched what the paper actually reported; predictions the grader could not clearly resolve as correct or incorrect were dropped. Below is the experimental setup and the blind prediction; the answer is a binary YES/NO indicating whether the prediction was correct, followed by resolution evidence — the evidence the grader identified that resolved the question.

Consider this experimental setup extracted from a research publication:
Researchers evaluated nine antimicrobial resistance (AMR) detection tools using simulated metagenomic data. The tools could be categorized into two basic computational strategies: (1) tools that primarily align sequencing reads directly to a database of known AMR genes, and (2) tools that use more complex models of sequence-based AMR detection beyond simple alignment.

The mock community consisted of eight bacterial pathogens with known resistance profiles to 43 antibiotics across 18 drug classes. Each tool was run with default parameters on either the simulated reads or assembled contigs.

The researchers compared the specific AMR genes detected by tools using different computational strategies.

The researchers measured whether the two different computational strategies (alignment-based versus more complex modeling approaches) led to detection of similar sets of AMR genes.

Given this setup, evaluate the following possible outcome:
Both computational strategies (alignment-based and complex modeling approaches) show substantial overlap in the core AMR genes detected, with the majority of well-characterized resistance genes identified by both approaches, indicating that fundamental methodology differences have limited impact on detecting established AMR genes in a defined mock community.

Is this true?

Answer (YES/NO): NO